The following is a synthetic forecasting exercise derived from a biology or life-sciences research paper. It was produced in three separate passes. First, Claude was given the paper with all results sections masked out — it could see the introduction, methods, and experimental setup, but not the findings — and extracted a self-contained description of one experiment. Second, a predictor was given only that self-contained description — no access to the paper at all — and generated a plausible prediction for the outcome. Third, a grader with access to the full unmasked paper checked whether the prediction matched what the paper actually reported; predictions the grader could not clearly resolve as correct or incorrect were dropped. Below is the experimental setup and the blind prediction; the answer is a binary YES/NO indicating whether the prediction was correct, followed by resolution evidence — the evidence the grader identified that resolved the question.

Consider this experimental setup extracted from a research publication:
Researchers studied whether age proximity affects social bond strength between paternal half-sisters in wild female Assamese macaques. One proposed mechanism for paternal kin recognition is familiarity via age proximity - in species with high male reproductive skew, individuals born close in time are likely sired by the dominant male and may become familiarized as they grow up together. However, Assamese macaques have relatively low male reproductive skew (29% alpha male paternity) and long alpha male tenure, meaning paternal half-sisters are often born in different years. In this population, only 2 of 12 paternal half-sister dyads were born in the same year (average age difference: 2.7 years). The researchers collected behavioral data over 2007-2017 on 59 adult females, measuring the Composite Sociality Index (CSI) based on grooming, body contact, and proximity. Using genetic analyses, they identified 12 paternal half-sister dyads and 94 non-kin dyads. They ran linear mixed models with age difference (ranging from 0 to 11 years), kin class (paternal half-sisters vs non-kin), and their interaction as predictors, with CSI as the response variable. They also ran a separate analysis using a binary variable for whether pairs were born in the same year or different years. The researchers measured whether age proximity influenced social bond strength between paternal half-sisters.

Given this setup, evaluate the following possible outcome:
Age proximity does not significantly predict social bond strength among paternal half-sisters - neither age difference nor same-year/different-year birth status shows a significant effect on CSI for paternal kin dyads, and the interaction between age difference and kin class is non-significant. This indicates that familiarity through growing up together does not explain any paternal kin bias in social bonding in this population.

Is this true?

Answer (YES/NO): YES